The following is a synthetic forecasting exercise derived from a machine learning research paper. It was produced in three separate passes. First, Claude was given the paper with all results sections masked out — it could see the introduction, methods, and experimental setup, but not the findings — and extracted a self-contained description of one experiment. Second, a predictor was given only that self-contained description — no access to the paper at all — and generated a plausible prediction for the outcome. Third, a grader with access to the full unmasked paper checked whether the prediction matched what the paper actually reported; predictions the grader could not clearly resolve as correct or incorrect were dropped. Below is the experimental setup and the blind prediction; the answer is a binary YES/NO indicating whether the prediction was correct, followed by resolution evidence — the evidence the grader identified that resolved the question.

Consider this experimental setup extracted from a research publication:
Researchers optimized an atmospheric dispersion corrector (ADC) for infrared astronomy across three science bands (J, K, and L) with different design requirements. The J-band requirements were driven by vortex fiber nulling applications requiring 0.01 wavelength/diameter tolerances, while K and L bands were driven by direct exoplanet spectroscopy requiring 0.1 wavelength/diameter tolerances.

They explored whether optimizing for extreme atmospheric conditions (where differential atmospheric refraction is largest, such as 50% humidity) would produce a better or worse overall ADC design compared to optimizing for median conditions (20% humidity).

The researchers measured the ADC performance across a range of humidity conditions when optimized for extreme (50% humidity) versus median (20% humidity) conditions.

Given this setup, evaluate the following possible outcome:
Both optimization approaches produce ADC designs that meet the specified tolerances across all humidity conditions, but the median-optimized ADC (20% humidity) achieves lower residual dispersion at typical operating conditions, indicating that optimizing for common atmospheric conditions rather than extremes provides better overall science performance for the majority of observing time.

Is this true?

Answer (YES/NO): NO